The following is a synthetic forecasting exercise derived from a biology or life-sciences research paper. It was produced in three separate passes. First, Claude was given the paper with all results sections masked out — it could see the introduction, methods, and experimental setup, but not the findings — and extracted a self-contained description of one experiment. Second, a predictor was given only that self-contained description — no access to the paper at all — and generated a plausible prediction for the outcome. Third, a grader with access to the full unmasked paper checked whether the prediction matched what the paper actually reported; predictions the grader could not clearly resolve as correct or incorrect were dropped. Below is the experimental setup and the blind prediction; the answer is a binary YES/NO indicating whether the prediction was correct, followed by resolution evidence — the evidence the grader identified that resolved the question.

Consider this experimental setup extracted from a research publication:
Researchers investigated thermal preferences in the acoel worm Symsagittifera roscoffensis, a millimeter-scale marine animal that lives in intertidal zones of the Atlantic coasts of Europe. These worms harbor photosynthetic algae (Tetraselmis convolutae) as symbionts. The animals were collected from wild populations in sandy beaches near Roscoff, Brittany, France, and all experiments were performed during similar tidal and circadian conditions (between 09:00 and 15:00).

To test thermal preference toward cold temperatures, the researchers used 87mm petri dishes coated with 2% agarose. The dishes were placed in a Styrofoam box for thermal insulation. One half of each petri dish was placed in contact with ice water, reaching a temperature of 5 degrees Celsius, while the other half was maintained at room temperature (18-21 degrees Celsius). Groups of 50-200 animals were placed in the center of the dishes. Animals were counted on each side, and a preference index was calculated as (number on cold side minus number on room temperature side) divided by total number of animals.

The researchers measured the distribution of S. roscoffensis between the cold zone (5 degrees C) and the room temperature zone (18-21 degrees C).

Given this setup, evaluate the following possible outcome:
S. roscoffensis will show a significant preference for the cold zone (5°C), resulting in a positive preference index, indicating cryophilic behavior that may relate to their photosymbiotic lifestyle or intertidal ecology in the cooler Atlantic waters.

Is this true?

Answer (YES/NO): NO